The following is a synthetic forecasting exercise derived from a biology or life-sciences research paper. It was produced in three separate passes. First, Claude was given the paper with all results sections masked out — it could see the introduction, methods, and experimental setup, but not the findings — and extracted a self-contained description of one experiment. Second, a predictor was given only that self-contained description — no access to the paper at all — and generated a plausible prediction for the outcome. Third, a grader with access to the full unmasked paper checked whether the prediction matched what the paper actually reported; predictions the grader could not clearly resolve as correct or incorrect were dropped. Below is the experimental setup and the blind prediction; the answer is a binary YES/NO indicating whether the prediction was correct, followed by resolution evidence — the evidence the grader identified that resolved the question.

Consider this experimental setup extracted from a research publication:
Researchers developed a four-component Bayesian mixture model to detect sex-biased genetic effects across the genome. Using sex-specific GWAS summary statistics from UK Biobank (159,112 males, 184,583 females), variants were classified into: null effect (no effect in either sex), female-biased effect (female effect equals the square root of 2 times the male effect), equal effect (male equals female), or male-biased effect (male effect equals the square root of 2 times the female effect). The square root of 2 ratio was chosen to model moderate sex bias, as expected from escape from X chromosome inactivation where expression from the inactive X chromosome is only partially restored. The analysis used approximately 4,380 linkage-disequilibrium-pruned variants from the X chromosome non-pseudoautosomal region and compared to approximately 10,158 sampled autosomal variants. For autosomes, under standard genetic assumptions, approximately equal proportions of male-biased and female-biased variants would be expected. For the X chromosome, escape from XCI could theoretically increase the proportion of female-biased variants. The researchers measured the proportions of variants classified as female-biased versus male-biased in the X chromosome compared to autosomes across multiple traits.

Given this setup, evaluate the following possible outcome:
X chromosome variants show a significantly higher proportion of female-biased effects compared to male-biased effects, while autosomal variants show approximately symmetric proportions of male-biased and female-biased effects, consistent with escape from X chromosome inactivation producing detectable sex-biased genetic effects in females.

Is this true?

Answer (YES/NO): NO